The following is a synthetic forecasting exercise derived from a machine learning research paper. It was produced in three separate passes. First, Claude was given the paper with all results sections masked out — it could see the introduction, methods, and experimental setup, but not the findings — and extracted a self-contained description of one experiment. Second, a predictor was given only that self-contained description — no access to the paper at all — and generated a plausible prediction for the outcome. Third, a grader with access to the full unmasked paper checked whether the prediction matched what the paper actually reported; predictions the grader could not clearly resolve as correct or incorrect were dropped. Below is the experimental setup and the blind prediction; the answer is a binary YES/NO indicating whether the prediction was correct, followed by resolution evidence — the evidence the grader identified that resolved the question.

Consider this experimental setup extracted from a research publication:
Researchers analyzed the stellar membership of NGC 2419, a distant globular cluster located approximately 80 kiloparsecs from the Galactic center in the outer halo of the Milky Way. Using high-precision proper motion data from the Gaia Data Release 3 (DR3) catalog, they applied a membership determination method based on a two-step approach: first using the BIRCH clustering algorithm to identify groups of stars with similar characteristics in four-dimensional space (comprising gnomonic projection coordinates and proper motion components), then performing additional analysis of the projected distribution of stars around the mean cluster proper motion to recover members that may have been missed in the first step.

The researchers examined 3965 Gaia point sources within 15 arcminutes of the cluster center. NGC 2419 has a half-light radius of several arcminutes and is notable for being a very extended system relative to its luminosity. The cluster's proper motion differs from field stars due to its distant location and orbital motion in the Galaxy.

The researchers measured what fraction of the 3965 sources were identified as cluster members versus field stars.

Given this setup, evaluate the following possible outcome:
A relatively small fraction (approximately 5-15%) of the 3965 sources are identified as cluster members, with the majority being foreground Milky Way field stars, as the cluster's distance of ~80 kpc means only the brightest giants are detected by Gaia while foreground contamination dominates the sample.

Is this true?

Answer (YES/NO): NO